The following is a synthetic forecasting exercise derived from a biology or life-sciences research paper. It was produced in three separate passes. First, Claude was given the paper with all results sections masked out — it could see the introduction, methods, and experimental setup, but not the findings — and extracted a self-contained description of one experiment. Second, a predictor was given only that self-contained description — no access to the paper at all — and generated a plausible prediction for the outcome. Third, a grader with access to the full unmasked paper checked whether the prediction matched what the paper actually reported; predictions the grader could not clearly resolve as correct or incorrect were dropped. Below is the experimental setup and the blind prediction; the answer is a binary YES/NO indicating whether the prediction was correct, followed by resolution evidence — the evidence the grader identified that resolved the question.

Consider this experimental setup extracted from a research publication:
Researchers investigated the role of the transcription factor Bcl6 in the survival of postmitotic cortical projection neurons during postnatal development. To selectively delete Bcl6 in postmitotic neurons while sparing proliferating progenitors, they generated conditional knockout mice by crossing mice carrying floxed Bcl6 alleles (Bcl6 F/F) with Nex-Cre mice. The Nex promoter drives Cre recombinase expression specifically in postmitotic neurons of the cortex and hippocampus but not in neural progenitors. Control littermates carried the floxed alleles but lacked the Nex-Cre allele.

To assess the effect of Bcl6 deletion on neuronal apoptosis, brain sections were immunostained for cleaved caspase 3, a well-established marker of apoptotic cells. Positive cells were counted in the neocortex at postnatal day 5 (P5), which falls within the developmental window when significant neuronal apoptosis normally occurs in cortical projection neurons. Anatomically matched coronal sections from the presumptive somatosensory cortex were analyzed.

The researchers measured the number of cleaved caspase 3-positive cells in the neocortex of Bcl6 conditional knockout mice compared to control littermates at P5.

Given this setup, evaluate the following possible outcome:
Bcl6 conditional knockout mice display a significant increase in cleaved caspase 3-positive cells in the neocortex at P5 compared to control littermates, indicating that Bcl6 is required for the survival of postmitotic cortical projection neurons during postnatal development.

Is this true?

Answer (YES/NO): YES